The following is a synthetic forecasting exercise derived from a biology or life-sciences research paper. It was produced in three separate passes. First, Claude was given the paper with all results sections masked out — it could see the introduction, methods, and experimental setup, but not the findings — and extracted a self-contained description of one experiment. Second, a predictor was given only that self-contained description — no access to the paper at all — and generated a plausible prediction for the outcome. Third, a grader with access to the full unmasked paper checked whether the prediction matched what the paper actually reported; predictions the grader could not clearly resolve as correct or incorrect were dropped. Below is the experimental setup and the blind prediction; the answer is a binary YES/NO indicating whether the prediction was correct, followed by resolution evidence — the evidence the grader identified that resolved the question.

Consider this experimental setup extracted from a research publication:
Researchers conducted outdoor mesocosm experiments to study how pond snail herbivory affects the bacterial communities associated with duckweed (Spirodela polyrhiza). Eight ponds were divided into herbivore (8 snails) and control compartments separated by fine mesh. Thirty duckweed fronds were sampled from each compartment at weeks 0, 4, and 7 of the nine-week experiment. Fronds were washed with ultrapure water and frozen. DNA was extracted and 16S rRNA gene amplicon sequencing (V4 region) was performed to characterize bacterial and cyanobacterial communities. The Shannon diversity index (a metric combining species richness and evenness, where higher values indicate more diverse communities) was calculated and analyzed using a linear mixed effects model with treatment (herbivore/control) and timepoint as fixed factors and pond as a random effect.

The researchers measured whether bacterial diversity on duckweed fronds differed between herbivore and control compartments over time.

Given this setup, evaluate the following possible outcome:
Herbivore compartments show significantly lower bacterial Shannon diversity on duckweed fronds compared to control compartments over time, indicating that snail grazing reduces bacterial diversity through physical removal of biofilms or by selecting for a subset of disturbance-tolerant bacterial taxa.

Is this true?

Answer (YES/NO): NO